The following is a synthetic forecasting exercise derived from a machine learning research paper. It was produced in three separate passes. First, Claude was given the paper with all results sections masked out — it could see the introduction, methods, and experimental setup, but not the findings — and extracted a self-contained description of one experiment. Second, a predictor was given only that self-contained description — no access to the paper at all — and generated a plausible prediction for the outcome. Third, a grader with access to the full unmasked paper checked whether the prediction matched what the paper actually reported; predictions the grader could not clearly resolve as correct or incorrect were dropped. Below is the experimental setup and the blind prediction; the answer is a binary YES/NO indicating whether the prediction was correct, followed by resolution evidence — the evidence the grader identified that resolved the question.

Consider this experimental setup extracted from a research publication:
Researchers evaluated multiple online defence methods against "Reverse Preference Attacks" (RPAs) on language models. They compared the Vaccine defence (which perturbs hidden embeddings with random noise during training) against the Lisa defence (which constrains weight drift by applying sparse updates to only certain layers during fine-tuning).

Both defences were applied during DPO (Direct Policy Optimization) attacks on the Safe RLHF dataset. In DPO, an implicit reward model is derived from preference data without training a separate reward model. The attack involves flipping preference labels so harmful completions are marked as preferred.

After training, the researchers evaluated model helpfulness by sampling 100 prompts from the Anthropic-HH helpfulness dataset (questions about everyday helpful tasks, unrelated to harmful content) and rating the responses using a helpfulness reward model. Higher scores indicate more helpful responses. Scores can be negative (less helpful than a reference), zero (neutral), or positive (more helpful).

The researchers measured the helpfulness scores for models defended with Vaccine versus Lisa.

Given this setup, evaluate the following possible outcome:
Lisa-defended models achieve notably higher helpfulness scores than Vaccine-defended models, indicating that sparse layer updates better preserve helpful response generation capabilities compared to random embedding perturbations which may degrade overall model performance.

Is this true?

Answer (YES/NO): YES